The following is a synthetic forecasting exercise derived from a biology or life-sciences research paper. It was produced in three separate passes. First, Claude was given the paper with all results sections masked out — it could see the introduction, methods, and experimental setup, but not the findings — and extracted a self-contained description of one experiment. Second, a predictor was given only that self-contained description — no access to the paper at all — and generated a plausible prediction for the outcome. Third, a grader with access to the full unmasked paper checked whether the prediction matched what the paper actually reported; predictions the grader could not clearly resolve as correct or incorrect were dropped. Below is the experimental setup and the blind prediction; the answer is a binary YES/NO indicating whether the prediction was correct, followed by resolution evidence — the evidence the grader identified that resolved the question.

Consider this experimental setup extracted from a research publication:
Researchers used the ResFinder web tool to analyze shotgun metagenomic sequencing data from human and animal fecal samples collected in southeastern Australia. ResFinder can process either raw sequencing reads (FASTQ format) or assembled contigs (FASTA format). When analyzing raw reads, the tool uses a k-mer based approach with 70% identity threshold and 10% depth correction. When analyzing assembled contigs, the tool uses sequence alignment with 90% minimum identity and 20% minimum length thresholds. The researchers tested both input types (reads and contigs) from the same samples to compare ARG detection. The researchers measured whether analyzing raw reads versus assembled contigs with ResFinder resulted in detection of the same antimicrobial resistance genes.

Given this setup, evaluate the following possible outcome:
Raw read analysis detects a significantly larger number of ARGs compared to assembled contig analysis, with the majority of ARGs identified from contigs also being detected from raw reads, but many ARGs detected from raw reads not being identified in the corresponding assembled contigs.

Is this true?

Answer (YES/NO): NO